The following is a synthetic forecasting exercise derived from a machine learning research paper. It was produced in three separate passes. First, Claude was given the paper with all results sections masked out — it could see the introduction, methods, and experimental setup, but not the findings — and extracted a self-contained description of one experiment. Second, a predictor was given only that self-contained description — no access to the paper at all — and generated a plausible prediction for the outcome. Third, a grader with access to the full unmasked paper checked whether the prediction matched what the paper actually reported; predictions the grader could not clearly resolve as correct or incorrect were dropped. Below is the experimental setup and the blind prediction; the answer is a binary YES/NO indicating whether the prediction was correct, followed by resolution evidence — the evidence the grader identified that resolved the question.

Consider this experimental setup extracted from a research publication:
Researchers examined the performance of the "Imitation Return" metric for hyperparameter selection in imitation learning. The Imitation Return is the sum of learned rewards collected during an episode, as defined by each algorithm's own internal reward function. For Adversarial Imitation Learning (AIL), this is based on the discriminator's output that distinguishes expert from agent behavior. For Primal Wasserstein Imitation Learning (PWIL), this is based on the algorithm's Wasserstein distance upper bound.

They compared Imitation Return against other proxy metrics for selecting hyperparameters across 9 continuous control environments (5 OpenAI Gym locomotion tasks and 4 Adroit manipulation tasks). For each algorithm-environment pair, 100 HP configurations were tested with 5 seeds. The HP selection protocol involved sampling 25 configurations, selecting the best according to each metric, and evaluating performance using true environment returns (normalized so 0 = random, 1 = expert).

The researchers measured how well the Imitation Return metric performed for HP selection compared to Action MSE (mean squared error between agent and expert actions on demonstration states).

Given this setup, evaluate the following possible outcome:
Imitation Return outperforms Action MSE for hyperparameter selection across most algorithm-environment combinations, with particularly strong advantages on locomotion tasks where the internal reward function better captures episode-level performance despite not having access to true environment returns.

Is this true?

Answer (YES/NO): NO